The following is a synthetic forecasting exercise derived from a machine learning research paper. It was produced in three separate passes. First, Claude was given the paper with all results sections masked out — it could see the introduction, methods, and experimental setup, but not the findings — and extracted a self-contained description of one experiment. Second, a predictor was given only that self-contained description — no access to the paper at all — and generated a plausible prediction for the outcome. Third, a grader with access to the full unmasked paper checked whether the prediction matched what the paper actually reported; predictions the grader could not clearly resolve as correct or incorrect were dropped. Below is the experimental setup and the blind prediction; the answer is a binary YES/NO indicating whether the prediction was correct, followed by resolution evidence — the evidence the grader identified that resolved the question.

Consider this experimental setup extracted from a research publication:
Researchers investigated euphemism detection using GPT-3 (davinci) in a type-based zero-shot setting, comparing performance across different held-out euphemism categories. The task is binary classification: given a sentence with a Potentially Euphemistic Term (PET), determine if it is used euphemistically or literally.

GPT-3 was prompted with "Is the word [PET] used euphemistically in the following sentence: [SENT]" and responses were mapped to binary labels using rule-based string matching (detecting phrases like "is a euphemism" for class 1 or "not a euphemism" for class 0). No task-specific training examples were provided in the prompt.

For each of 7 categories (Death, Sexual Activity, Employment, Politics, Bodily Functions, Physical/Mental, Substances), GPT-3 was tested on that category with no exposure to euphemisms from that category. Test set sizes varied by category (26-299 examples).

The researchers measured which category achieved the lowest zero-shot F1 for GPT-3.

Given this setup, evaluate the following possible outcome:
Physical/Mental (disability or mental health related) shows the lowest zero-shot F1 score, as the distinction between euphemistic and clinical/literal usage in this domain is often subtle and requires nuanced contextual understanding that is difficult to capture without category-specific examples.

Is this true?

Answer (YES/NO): NO